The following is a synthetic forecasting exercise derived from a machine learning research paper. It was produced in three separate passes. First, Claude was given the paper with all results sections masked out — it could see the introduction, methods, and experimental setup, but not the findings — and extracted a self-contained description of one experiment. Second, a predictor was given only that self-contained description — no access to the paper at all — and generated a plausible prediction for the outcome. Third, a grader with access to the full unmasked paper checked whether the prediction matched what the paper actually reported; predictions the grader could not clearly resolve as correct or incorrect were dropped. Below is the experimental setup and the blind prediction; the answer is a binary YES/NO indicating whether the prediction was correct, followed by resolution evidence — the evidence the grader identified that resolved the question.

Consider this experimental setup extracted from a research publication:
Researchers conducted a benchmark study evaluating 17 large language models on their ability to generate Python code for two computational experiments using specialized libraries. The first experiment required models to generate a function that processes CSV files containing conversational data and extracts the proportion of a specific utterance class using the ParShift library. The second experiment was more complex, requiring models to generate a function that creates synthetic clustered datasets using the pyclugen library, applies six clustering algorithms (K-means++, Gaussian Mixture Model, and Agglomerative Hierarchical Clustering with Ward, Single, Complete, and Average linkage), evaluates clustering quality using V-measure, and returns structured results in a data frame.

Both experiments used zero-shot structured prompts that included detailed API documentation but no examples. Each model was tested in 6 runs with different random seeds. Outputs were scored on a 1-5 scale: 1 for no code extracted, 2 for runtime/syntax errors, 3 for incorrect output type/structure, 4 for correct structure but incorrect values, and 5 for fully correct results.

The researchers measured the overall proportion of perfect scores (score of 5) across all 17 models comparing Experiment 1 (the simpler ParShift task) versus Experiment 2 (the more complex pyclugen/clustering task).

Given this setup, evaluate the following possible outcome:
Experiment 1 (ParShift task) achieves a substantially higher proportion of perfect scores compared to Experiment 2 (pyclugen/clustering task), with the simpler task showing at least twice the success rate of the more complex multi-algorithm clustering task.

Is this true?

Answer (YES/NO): NO